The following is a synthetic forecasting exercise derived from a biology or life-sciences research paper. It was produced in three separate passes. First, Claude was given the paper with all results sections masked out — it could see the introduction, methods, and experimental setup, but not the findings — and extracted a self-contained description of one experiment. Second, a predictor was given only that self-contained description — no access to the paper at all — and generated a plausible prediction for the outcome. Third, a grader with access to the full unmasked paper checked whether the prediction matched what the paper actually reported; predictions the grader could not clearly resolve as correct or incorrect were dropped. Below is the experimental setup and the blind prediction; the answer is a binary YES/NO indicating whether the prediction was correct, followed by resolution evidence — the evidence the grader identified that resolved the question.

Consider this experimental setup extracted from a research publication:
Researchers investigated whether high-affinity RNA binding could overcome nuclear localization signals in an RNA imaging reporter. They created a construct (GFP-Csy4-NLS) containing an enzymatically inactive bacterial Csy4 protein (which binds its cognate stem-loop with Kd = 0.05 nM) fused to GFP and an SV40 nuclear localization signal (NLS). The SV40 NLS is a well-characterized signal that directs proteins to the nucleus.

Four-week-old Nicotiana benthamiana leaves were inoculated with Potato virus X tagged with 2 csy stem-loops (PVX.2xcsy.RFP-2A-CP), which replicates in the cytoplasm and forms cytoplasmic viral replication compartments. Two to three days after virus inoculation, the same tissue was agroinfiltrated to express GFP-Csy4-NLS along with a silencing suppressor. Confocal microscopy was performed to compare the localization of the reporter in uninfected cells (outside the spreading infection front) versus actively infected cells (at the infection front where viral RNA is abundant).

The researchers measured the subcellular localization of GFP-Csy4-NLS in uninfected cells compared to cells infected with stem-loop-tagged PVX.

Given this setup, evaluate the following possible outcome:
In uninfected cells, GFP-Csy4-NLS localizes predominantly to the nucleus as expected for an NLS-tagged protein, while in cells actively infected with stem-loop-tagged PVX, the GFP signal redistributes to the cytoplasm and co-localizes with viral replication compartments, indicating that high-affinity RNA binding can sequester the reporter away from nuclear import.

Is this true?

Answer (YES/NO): YES